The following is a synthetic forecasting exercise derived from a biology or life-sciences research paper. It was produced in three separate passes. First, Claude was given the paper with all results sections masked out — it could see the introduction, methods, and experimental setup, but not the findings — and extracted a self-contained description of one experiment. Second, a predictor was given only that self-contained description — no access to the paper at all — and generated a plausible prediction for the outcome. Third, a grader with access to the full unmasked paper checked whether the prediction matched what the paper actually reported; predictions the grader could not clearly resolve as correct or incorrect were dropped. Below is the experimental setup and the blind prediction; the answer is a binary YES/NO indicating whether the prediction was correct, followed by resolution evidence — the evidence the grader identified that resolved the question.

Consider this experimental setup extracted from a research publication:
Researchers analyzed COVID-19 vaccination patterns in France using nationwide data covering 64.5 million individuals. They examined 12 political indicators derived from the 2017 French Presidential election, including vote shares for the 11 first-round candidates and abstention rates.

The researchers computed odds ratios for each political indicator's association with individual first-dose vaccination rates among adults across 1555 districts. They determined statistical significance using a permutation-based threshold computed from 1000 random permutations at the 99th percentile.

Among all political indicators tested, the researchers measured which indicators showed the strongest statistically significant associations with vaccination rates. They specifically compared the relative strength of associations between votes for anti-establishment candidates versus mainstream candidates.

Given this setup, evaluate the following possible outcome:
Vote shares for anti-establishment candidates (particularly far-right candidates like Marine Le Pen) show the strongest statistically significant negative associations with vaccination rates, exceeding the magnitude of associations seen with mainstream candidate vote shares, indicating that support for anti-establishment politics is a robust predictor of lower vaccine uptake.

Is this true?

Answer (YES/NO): NO